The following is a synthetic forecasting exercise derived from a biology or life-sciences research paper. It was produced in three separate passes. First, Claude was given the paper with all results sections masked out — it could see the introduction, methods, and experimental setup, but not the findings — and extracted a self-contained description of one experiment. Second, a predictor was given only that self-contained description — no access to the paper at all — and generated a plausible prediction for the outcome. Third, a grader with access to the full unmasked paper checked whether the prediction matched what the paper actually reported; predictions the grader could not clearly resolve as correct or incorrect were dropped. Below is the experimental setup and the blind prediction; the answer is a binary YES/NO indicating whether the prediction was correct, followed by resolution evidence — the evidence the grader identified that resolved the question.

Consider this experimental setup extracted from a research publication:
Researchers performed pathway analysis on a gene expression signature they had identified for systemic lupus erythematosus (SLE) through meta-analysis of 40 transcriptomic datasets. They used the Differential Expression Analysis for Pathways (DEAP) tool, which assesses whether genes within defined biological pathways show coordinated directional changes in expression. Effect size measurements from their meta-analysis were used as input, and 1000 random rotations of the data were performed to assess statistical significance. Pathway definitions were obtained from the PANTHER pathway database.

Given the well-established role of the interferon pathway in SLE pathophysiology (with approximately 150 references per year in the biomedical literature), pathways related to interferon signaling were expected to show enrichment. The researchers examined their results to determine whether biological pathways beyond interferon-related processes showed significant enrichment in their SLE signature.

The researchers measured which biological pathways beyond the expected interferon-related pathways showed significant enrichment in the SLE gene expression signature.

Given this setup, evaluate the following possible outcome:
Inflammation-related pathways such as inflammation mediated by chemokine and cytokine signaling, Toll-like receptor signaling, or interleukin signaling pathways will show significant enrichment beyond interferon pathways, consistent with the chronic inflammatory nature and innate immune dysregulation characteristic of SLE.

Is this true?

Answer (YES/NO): YES